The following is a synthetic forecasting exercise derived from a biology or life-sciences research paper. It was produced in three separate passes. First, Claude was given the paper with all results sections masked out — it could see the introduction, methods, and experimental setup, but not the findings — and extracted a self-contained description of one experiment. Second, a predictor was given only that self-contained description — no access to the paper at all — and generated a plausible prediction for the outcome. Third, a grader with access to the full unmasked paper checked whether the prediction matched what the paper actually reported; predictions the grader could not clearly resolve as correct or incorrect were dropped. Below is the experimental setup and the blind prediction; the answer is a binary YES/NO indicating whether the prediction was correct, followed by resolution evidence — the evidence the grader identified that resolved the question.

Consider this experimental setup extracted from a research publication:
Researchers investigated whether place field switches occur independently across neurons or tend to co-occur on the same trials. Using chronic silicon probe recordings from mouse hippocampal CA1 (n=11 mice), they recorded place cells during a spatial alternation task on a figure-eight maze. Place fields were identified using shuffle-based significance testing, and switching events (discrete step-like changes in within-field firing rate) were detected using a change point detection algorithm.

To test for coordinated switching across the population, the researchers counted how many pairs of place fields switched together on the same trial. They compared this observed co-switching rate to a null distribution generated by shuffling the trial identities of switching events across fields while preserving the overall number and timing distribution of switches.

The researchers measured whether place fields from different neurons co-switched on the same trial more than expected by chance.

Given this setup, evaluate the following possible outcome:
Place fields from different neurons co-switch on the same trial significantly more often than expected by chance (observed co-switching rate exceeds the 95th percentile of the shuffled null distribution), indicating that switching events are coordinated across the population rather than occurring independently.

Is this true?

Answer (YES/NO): YES